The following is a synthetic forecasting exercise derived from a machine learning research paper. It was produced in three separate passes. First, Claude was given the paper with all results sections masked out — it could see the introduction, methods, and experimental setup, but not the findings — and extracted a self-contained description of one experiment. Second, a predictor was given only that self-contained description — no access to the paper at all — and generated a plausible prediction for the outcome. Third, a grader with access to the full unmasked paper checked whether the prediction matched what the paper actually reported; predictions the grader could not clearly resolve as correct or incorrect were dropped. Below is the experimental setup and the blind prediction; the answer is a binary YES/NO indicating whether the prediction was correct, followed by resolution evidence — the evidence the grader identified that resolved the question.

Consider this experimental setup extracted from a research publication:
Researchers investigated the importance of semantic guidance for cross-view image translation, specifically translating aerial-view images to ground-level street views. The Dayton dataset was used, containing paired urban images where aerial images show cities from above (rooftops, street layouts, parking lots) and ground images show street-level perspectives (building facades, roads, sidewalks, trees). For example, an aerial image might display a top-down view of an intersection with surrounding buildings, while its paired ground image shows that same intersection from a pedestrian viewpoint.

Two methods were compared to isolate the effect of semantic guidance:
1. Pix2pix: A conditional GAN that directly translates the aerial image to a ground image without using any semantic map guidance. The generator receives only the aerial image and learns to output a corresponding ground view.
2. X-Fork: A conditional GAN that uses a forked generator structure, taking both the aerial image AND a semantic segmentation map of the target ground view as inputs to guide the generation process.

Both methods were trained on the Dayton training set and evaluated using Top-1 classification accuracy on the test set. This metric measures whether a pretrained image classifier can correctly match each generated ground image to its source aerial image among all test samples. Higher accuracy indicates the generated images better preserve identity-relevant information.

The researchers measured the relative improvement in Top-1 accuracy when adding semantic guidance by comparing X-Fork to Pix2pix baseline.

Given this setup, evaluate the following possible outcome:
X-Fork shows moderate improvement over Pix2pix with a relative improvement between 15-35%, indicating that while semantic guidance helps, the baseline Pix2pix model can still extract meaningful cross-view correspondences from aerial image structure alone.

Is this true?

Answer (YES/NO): NO